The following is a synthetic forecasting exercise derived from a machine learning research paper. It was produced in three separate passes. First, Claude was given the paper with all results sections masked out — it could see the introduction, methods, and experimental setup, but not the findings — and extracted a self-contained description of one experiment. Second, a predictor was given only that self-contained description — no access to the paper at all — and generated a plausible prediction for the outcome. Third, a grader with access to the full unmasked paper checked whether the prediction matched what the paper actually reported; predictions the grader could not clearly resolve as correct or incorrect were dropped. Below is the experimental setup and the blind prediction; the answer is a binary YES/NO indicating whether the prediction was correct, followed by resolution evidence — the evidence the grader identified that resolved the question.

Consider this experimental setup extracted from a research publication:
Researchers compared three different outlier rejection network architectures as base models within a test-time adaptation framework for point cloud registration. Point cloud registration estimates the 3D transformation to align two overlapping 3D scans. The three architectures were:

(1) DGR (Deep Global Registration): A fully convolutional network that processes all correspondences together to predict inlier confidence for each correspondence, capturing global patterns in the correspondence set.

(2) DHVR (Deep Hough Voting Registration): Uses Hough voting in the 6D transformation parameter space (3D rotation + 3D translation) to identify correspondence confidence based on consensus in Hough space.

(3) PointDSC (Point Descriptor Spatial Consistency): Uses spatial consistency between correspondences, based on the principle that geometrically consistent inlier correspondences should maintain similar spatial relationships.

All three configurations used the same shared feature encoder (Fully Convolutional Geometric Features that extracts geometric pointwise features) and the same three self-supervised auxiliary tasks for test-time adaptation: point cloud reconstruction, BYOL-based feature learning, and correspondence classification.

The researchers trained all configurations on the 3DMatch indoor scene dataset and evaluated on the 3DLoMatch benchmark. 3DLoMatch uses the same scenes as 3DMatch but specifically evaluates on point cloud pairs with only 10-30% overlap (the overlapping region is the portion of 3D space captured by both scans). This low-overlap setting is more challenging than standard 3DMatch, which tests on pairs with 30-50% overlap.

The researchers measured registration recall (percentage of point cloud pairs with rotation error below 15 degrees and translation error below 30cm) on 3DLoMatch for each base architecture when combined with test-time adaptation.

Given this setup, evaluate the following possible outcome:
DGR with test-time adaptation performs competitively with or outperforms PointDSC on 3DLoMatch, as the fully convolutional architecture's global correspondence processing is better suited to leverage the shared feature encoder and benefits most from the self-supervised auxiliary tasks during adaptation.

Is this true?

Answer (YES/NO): NO